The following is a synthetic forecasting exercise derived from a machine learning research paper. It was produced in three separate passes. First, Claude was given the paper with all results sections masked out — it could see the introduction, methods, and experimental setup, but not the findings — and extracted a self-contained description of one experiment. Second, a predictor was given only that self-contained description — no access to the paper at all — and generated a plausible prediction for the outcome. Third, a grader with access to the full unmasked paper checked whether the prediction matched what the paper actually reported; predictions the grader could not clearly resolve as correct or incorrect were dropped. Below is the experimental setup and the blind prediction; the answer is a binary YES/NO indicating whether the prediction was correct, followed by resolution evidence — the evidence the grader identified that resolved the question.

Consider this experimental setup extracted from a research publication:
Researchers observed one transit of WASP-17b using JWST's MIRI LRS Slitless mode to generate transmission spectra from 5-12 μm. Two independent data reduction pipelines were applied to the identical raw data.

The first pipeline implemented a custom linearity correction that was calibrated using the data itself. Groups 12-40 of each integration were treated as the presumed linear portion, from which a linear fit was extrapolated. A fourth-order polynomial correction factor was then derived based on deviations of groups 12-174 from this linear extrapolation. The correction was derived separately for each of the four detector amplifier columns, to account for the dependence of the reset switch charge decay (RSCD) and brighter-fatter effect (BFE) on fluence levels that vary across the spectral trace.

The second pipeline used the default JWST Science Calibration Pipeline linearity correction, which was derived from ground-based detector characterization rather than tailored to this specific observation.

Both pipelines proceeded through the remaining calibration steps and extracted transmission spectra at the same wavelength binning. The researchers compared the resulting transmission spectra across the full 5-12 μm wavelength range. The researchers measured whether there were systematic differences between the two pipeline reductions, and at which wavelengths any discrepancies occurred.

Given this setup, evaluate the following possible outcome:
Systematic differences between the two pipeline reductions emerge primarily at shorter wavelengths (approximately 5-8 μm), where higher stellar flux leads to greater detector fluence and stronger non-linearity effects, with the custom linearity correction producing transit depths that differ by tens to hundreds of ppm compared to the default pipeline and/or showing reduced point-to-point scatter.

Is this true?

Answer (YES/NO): YES